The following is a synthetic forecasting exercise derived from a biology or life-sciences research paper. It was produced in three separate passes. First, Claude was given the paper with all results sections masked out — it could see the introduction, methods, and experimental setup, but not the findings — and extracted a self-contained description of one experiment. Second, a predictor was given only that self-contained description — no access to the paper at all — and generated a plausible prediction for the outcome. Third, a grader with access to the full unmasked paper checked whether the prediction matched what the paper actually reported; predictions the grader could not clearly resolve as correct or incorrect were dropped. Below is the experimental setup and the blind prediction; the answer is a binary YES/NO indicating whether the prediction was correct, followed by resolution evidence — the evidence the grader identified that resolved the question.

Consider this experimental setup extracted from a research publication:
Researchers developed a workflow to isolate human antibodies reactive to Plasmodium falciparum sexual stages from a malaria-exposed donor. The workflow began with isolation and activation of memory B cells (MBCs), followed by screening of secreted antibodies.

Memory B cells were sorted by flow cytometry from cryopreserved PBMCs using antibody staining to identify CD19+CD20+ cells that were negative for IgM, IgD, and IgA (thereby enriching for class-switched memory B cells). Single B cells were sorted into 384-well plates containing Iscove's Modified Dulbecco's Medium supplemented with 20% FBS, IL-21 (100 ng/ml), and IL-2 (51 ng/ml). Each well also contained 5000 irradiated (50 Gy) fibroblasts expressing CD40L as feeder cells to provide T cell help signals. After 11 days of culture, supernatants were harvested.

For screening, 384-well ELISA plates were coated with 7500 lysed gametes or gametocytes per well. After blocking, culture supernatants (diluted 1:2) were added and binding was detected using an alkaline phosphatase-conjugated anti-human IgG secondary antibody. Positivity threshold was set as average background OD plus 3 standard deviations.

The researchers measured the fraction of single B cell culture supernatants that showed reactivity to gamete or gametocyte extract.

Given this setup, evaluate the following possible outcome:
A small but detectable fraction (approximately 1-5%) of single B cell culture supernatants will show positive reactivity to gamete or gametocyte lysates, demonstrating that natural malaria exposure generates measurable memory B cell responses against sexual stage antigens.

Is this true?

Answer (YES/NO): NO